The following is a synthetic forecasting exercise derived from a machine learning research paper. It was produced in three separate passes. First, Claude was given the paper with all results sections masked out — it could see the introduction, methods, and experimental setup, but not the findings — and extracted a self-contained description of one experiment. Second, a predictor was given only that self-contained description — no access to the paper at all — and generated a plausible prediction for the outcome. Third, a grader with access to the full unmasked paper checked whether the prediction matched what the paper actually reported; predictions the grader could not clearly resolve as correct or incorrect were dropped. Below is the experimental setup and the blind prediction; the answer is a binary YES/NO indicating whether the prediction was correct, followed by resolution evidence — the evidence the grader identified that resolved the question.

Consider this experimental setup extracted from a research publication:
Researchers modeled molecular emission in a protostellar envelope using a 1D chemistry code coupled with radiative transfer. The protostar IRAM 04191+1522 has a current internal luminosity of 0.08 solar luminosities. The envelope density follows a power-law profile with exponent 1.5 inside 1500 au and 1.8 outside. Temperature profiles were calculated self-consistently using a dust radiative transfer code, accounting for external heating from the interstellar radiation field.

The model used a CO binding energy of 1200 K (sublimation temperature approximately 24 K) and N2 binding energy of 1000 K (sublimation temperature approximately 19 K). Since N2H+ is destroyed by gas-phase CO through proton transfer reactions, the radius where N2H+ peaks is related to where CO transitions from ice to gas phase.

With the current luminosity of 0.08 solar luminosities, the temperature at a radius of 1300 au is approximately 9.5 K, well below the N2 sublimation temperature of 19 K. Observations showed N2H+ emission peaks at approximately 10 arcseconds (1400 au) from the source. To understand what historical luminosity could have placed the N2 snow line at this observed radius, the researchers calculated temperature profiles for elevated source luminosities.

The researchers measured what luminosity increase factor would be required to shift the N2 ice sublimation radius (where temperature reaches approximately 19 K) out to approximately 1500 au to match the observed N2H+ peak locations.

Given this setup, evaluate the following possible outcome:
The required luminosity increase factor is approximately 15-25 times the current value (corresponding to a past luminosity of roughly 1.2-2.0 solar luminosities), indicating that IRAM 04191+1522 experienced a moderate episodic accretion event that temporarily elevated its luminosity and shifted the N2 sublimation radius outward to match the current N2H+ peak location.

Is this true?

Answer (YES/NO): NO